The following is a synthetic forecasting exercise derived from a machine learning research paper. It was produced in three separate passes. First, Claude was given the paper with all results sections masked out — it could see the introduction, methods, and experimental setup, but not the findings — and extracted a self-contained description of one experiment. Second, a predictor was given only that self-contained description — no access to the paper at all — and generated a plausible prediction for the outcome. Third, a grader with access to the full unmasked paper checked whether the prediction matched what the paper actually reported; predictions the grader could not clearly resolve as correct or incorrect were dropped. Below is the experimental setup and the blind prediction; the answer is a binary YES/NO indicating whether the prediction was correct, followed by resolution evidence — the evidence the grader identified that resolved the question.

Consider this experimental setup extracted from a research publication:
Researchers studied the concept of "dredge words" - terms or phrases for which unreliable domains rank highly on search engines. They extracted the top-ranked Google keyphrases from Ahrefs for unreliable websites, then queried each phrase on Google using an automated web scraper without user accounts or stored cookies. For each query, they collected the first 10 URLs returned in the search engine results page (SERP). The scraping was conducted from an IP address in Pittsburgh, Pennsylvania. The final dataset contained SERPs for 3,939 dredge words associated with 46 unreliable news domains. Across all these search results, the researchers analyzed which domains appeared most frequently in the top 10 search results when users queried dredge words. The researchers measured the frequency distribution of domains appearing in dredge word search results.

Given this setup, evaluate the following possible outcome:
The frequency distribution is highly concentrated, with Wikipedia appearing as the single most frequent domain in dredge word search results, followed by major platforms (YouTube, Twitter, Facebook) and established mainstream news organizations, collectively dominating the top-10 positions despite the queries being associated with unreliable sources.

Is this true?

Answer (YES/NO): NO